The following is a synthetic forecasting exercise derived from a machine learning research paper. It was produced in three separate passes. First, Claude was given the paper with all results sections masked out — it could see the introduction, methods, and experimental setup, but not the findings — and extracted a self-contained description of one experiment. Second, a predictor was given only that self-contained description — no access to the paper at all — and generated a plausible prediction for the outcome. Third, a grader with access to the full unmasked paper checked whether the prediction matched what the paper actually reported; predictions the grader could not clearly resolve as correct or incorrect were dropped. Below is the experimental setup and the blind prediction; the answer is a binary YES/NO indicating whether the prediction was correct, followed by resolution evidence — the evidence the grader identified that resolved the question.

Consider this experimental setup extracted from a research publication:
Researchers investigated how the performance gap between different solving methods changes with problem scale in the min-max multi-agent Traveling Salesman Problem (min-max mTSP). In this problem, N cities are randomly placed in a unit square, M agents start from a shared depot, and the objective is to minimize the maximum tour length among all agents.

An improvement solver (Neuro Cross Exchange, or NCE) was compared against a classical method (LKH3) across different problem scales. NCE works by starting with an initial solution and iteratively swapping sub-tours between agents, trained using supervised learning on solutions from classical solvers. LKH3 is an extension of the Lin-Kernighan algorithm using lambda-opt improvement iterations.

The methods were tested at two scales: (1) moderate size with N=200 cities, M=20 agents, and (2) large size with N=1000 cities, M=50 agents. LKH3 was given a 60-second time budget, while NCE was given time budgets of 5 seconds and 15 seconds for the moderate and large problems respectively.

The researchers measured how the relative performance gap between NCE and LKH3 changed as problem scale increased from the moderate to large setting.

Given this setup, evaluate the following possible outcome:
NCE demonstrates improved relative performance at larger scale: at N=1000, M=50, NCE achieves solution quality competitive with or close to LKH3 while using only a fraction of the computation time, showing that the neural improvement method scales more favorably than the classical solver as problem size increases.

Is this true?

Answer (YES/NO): NO